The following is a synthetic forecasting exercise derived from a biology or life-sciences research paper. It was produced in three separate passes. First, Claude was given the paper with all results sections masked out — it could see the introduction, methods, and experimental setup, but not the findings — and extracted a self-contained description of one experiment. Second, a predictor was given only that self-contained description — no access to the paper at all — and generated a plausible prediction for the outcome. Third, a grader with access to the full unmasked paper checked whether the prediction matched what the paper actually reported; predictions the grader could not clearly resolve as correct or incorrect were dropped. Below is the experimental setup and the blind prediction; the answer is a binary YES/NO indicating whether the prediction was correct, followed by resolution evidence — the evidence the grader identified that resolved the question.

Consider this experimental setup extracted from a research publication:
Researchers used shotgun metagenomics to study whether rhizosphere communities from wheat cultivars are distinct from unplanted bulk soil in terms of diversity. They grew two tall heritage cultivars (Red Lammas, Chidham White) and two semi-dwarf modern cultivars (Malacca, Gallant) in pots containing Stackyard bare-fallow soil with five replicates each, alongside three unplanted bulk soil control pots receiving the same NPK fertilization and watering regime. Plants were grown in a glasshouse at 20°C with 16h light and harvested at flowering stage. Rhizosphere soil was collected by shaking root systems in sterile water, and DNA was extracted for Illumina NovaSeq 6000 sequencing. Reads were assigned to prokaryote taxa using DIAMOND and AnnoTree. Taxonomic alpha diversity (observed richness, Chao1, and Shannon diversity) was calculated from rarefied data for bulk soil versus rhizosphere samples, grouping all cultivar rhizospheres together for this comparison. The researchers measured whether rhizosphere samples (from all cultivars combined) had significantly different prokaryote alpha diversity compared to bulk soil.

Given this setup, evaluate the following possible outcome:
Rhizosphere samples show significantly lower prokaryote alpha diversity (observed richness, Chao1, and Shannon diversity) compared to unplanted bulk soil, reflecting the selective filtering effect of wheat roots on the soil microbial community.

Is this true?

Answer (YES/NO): NO